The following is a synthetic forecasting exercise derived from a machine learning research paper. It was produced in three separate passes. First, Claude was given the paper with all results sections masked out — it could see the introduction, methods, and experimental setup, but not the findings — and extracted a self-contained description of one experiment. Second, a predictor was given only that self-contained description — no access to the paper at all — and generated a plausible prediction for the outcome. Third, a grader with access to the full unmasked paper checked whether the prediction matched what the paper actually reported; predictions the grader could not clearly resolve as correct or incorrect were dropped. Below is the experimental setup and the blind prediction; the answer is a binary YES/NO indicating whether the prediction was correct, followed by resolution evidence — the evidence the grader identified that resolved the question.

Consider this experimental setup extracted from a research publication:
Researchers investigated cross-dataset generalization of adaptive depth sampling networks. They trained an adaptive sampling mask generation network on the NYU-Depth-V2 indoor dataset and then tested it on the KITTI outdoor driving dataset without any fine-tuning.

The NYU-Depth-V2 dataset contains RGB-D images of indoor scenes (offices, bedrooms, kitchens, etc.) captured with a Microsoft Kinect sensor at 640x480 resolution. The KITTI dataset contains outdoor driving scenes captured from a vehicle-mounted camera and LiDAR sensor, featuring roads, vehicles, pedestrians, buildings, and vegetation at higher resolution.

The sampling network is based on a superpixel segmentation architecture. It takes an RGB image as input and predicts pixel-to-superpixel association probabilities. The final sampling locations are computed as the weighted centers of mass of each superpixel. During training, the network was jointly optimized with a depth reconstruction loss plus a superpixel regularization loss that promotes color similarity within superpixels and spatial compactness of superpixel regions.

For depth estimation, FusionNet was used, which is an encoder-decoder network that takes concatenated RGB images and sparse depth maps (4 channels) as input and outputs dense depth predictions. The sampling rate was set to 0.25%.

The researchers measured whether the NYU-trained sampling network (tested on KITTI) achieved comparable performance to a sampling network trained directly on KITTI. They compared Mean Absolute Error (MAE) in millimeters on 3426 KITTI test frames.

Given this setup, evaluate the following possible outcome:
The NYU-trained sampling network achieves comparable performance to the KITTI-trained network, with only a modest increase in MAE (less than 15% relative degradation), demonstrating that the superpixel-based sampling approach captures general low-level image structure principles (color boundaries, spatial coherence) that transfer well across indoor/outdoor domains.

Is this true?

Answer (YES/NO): YES